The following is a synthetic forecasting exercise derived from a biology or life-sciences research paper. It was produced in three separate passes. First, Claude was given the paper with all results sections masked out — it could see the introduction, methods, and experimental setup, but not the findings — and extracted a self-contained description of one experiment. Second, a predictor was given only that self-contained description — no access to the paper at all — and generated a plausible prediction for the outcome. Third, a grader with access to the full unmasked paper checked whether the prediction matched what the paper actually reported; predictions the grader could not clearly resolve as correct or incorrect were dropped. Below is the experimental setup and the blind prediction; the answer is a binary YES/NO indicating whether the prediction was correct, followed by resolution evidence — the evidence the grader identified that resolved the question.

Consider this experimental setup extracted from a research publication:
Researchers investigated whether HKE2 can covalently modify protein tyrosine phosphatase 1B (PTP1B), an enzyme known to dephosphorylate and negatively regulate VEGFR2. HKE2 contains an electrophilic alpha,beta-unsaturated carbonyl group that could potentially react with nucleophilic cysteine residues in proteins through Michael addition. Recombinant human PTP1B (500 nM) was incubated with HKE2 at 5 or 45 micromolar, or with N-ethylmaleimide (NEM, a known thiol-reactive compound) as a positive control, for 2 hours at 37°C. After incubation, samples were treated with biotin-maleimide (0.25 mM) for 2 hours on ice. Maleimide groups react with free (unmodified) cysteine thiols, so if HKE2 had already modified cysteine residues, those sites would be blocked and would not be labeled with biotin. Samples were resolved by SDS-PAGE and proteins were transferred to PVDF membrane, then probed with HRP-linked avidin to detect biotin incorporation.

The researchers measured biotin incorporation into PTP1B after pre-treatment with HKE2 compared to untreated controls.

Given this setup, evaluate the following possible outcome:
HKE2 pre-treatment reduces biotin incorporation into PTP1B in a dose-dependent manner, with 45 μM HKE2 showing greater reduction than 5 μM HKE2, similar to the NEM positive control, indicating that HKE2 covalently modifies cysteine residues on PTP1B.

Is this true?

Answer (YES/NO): YES